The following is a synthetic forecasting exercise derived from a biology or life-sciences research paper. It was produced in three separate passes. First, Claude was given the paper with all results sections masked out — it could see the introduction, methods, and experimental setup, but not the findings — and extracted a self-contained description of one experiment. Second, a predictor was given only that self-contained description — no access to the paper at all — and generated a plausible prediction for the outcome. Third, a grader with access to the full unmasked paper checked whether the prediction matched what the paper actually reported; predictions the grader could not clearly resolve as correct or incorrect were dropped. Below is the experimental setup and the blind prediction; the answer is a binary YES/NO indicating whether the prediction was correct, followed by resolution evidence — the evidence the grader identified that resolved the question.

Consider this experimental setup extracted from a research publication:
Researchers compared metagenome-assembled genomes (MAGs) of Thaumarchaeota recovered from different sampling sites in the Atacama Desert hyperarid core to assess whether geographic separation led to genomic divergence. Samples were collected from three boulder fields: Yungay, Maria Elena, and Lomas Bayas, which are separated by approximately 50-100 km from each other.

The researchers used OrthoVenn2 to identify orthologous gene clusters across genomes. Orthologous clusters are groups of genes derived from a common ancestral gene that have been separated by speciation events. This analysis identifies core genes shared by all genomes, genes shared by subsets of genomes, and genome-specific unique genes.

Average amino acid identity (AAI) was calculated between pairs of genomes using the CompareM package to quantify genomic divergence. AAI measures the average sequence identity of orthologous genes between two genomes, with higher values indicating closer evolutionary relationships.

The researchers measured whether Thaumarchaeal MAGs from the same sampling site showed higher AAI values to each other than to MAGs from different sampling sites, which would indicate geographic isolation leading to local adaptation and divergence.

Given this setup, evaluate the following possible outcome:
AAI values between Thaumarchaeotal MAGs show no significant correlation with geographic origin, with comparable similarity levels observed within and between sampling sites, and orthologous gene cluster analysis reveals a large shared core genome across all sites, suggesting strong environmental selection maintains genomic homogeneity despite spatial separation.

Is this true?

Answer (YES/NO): NO